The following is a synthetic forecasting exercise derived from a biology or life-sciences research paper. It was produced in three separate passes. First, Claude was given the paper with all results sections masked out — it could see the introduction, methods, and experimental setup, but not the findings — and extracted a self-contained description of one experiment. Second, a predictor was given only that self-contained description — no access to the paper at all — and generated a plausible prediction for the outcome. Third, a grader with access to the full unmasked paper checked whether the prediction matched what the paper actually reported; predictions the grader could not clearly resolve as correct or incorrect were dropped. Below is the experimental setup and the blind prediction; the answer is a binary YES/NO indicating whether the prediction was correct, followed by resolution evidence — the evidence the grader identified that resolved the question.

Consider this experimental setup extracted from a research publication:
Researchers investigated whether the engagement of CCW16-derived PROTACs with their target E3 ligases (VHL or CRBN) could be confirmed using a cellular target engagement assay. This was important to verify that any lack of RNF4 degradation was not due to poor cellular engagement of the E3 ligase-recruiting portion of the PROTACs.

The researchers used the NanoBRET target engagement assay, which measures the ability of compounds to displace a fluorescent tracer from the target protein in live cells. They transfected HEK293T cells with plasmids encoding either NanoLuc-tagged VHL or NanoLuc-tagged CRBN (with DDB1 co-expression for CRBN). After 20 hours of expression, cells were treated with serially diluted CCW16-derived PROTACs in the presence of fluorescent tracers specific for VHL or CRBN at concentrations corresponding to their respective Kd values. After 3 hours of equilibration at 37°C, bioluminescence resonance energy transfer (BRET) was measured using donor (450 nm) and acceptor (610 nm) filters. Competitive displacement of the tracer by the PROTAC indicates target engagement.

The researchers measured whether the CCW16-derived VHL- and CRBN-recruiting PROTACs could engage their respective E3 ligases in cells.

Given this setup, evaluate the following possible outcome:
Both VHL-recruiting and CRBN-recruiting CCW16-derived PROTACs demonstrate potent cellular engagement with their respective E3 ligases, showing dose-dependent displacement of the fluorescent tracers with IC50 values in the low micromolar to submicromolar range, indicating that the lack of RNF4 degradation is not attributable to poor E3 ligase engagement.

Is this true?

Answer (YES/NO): NO